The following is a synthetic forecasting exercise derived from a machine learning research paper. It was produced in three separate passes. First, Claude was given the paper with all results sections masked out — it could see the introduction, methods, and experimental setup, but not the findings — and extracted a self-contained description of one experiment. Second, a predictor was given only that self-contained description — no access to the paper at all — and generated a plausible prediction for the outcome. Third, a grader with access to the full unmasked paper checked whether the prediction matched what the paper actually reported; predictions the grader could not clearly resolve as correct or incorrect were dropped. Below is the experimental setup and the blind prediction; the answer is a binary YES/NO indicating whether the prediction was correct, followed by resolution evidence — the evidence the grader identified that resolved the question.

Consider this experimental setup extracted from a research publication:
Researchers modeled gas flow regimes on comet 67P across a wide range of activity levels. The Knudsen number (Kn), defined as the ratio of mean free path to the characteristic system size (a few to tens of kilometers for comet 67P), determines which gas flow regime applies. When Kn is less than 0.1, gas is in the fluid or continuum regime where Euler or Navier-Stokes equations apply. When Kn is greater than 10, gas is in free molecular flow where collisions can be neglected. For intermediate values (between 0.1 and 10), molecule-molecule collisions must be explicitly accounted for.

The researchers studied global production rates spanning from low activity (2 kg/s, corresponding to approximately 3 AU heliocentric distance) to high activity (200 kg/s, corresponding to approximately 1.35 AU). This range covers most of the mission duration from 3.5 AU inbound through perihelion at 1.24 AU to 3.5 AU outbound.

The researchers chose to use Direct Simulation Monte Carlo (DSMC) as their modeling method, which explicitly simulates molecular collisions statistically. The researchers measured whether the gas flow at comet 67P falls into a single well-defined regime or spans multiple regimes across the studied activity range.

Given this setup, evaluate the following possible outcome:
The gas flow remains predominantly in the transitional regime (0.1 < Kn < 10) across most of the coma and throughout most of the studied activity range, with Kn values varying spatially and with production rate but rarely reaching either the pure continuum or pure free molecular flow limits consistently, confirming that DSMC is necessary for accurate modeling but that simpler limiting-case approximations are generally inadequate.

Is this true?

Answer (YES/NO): NO